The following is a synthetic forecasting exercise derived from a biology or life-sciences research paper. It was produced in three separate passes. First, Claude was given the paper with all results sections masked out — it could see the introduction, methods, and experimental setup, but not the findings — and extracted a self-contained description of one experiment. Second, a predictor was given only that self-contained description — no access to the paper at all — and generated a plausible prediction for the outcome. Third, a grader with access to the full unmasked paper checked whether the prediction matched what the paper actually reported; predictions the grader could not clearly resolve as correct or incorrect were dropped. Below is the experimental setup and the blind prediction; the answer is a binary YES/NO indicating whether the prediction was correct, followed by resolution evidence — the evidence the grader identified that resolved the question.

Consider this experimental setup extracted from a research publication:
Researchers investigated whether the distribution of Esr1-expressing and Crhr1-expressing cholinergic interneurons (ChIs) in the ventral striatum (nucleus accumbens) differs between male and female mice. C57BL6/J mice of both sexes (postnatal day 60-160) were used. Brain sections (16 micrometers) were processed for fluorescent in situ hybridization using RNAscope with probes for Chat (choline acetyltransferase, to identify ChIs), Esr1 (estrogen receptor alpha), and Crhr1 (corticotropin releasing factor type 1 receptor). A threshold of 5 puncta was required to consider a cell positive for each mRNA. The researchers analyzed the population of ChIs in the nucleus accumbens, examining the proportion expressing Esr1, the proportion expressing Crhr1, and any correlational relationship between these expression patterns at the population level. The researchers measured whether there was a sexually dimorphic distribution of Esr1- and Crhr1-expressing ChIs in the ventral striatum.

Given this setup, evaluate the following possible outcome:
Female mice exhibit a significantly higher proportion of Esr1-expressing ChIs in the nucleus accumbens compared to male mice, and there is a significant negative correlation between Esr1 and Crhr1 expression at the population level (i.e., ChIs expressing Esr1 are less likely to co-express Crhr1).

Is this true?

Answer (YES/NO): YES